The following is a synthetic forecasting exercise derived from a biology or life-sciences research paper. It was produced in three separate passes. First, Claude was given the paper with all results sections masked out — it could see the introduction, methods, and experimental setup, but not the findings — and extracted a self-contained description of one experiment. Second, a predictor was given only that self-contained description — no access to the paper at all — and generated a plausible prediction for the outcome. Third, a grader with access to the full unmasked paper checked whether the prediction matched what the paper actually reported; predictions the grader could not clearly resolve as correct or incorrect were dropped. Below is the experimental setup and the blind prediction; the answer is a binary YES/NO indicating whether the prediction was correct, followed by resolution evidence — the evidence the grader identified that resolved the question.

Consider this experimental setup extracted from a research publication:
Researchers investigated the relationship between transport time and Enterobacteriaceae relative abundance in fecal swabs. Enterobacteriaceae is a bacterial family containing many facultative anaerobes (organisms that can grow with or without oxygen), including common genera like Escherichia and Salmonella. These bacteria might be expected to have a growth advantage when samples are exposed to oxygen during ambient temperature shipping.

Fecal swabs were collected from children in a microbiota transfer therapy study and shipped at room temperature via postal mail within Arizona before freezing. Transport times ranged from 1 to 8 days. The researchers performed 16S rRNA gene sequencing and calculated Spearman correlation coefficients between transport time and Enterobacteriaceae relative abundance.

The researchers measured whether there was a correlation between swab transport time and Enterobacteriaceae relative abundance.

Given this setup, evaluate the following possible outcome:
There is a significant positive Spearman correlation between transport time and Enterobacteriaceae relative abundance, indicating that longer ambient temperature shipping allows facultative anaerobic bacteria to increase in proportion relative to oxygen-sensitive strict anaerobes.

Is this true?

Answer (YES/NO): YES